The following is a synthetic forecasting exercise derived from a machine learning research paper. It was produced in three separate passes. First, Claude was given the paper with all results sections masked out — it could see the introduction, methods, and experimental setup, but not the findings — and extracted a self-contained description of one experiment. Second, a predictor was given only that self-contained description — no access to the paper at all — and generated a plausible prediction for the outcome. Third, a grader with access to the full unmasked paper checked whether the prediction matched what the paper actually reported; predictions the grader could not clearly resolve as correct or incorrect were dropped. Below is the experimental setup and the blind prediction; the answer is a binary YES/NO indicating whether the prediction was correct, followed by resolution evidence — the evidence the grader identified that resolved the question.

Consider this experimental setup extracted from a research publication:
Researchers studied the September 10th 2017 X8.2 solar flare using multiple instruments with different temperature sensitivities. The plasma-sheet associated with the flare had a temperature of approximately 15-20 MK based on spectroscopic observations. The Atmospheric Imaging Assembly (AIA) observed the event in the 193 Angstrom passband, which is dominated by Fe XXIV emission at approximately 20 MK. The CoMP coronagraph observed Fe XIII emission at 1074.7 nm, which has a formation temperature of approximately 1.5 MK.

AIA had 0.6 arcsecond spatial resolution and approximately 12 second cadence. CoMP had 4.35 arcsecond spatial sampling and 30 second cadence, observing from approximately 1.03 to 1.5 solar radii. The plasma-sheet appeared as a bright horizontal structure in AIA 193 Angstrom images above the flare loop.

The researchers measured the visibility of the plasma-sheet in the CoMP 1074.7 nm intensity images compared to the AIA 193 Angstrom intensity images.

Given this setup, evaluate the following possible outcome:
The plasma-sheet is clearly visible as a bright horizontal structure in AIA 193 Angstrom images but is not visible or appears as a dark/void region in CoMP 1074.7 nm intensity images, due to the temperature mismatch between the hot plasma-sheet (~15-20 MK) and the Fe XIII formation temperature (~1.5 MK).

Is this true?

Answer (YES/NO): YES